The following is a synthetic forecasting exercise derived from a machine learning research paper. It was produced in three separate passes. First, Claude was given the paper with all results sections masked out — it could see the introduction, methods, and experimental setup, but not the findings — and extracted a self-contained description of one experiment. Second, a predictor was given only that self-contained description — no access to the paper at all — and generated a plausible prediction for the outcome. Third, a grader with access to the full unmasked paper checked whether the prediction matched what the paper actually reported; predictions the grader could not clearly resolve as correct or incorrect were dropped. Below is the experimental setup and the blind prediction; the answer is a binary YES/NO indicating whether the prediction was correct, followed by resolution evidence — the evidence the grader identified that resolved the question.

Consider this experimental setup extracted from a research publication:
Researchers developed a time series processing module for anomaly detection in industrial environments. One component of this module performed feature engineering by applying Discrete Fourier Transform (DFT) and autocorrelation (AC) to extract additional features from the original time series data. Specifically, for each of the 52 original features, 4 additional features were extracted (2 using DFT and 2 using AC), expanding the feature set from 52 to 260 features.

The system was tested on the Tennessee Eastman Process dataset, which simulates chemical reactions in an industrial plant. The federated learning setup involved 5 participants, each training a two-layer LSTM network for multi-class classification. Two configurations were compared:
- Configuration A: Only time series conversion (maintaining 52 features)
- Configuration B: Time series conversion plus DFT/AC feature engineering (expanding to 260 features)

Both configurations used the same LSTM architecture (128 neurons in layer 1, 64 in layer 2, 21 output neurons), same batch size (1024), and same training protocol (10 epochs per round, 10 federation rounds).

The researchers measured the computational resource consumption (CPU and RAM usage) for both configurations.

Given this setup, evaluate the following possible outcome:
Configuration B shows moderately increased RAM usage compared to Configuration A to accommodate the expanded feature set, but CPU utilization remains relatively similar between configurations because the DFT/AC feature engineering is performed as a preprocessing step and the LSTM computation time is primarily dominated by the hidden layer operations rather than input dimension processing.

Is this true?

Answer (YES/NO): NO